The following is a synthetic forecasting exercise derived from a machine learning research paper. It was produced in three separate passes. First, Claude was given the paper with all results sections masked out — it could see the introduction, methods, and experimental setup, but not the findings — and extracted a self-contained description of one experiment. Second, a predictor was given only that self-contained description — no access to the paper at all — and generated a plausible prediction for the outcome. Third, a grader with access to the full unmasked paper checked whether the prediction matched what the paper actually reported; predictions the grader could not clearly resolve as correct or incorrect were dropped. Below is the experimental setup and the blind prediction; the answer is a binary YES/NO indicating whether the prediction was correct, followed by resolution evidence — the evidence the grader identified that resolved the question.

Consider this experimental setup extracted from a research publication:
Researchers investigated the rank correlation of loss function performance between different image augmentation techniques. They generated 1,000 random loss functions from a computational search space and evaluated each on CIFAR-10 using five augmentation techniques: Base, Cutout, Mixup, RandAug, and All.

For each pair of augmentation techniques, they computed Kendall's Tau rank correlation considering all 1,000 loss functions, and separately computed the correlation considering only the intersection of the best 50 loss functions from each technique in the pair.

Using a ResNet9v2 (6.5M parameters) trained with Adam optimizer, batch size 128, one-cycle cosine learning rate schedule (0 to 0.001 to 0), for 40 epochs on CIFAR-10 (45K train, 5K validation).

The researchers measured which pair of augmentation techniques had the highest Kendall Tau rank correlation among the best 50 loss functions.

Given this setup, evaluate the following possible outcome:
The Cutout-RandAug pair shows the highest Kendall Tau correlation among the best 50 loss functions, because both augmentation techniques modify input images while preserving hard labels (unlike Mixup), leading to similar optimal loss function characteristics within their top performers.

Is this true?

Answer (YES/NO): YES